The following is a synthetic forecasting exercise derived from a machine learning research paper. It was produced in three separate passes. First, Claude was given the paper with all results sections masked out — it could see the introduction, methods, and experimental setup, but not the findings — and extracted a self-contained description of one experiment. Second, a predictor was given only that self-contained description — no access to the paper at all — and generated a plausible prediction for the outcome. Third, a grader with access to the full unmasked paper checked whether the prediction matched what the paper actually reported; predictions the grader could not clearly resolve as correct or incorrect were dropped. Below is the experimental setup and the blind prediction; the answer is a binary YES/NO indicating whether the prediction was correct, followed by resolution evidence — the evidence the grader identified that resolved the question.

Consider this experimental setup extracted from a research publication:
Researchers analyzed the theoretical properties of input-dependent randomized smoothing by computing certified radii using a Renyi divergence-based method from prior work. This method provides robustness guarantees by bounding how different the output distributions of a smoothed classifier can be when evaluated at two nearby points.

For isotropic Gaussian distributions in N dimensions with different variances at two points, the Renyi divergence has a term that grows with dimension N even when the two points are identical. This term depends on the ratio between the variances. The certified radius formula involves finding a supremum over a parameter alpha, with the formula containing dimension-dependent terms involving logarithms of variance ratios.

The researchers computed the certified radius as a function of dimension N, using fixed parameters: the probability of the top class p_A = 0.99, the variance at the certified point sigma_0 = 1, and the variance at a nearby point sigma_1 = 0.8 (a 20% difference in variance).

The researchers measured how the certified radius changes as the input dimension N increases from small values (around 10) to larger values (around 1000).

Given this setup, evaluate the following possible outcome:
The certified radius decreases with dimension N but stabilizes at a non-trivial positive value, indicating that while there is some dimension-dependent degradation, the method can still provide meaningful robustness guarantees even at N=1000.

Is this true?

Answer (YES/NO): NO